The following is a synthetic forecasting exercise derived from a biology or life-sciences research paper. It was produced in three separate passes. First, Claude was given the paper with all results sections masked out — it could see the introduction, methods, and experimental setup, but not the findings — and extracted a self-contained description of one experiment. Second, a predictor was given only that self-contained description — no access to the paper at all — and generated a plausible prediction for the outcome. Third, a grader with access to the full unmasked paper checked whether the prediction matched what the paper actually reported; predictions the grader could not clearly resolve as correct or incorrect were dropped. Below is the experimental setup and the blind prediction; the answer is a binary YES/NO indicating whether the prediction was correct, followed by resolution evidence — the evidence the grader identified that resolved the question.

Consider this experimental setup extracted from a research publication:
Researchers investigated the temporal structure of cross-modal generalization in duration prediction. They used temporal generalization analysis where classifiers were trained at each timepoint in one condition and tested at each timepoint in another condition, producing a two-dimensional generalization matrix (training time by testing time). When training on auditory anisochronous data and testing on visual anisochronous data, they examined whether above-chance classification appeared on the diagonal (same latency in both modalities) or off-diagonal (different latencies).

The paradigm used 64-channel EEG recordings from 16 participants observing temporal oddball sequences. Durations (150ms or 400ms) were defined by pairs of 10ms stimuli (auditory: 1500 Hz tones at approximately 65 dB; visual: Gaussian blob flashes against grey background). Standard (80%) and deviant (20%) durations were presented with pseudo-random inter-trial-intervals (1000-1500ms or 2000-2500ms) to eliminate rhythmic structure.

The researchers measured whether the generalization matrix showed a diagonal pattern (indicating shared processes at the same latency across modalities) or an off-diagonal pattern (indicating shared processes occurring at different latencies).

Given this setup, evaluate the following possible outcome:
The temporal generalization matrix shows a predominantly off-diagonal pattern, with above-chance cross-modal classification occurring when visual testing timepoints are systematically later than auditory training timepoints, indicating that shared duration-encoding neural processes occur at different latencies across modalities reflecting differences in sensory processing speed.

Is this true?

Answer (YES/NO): YES